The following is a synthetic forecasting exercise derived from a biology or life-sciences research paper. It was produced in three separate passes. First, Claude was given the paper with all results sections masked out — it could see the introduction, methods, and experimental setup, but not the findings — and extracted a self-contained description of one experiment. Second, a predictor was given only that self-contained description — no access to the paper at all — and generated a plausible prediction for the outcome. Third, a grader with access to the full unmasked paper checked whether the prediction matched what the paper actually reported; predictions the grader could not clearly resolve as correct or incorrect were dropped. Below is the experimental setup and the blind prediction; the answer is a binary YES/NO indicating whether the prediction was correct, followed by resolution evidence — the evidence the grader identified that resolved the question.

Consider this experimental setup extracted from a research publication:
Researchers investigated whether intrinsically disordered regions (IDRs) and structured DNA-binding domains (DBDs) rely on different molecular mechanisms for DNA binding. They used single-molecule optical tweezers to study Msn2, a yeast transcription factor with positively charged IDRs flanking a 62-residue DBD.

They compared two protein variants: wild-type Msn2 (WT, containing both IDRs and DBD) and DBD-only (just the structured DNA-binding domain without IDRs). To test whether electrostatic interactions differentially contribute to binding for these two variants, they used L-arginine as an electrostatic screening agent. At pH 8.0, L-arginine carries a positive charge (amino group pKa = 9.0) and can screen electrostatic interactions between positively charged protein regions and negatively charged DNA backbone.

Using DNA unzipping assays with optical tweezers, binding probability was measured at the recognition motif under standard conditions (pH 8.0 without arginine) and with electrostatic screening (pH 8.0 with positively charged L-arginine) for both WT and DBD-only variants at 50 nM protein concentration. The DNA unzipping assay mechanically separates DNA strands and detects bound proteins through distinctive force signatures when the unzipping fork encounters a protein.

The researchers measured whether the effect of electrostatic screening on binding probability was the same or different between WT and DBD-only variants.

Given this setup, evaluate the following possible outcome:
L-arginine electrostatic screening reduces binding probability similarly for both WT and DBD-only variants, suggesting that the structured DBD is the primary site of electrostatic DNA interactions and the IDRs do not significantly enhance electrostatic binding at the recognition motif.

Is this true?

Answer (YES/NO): NO